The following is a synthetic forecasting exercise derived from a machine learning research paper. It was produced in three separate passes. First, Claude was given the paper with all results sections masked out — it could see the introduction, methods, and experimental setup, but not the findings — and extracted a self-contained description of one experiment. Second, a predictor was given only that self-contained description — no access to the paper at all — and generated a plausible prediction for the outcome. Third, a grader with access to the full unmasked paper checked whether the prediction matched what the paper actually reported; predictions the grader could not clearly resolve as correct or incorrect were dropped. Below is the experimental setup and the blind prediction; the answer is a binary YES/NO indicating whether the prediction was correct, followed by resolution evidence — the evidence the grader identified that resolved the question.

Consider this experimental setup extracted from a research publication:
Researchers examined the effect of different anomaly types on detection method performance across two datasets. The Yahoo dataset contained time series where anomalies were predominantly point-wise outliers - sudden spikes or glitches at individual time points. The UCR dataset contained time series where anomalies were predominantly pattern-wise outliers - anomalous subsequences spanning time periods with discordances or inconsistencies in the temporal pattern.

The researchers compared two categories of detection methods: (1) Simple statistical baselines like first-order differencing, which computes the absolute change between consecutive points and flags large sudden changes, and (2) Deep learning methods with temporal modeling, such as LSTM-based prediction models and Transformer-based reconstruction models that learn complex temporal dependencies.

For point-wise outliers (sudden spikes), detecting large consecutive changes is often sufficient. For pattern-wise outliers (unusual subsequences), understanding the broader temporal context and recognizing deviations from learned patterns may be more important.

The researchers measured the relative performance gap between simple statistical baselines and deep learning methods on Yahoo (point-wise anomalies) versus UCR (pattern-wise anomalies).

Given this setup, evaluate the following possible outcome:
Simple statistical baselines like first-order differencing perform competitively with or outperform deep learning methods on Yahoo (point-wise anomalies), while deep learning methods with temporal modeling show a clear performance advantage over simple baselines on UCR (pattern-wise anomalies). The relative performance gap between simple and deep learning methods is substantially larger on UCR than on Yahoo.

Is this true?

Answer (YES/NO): NO